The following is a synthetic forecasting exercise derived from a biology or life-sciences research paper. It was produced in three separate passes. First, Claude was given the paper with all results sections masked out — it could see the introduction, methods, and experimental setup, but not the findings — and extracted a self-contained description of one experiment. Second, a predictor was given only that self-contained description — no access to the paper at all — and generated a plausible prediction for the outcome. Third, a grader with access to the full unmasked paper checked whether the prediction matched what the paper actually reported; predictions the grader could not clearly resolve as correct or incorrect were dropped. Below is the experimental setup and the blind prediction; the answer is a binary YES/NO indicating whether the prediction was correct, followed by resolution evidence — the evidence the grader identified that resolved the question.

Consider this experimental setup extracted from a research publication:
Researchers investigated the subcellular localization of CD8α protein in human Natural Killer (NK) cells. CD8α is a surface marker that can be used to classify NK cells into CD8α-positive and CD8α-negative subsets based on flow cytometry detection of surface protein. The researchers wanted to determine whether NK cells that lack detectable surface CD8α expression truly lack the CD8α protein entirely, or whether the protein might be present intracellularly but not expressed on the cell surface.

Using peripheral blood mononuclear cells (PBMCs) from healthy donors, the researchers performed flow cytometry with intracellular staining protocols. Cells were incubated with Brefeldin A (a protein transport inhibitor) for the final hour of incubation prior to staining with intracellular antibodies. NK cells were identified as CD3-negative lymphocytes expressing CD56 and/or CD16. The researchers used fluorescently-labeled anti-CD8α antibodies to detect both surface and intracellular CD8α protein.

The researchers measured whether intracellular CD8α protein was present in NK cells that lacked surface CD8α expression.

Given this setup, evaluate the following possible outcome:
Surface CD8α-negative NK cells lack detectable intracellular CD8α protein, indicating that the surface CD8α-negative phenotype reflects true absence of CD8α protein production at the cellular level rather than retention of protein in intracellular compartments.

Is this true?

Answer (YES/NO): NO